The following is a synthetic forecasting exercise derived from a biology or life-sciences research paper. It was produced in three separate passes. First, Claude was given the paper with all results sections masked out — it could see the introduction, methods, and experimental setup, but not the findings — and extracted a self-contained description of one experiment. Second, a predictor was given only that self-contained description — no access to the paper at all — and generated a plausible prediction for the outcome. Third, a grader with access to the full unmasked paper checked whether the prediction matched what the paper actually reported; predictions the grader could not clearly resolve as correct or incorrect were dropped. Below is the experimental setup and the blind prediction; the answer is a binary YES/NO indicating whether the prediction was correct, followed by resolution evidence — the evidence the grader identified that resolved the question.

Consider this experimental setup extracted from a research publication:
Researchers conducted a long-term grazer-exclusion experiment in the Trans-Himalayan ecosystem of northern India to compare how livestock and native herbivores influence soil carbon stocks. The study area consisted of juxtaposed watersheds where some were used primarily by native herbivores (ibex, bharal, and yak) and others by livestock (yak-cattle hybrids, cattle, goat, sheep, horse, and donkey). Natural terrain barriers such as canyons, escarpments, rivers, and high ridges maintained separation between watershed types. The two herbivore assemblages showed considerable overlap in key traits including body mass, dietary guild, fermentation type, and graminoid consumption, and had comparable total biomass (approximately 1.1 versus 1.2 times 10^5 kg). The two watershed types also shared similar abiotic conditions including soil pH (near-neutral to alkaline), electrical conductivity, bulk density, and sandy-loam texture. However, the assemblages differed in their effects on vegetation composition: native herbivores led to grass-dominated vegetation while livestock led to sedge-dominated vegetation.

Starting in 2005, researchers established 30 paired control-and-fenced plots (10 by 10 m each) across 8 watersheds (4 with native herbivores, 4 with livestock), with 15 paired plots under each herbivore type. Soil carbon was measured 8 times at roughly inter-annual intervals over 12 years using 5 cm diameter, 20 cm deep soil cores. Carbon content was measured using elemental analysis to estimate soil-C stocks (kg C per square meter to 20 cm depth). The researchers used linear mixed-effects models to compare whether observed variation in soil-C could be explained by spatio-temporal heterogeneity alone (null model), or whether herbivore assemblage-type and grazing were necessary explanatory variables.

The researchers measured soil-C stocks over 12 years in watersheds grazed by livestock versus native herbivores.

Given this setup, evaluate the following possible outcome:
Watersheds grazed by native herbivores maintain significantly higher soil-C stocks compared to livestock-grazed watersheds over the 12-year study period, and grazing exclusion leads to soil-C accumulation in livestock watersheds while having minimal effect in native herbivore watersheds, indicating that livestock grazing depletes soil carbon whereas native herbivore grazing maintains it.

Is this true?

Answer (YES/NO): NO